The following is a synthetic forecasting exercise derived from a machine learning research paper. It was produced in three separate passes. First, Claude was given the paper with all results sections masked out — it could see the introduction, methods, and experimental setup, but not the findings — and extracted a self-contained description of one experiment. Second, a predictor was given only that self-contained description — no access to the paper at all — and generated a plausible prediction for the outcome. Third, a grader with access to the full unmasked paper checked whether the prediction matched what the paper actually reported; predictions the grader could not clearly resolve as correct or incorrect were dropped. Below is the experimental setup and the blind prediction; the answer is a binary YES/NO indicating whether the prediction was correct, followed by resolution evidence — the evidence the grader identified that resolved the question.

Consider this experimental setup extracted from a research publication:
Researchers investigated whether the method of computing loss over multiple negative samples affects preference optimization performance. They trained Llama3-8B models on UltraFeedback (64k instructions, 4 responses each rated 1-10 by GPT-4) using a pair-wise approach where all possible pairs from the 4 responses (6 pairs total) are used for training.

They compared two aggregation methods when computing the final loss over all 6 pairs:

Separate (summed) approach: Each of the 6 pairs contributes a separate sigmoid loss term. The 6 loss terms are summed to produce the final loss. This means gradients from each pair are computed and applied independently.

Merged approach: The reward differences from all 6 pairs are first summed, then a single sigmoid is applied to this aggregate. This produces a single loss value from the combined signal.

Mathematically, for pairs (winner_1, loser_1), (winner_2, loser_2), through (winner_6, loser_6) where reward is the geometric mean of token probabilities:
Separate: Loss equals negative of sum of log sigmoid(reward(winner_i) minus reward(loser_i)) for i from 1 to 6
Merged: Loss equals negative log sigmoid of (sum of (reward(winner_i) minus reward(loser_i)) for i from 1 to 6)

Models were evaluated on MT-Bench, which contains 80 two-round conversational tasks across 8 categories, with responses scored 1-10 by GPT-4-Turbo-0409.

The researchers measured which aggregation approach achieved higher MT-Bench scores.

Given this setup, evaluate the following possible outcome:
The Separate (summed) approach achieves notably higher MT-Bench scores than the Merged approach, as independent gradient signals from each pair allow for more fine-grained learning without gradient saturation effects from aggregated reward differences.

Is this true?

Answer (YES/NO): NO